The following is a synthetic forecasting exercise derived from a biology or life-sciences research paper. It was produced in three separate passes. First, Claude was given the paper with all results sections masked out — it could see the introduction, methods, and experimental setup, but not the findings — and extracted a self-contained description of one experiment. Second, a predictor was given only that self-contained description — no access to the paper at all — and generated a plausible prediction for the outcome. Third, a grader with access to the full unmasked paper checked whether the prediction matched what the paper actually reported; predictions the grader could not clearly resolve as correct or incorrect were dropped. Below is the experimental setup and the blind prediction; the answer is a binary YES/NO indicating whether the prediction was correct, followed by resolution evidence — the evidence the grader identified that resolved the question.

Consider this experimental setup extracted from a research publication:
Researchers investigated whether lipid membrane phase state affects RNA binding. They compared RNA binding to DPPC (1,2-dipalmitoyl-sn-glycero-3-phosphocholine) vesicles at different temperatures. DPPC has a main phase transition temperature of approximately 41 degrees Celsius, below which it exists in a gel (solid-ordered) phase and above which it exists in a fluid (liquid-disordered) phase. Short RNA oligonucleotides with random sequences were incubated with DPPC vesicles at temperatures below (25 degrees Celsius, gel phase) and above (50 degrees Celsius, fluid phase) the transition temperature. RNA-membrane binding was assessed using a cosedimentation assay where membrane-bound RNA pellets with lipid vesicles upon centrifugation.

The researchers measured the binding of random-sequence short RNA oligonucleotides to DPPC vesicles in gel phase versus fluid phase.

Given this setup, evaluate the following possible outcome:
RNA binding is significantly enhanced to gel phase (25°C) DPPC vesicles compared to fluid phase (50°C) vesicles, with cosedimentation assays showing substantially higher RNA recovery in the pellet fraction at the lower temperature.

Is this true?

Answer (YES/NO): YES